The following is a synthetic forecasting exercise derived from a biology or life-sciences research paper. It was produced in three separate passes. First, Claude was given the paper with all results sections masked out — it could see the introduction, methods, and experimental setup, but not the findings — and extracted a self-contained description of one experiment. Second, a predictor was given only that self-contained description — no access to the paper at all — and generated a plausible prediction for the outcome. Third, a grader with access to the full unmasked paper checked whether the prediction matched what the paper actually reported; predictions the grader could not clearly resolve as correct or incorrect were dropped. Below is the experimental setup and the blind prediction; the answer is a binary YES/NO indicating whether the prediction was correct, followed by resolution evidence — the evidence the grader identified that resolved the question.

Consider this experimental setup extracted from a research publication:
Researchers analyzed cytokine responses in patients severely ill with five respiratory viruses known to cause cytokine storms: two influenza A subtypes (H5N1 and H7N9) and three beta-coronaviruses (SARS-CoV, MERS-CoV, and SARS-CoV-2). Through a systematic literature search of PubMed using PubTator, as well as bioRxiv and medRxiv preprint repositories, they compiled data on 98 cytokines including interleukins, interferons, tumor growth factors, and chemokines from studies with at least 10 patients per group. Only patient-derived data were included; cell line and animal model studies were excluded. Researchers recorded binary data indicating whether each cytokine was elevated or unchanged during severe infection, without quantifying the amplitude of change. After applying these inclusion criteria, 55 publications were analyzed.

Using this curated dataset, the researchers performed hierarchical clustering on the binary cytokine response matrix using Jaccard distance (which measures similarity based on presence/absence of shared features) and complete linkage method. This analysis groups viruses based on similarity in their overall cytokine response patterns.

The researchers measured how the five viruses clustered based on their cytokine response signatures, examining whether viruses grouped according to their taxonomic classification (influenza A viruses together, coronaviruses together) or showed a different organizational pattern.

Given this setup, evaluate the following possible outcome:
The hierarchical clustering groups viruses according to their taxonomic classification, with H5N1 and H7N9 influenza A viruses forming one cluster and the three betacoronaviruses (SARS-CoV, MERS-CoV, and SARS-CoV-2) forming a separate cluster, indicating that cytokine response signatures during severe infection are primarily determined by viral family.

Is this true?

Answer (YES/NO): NO